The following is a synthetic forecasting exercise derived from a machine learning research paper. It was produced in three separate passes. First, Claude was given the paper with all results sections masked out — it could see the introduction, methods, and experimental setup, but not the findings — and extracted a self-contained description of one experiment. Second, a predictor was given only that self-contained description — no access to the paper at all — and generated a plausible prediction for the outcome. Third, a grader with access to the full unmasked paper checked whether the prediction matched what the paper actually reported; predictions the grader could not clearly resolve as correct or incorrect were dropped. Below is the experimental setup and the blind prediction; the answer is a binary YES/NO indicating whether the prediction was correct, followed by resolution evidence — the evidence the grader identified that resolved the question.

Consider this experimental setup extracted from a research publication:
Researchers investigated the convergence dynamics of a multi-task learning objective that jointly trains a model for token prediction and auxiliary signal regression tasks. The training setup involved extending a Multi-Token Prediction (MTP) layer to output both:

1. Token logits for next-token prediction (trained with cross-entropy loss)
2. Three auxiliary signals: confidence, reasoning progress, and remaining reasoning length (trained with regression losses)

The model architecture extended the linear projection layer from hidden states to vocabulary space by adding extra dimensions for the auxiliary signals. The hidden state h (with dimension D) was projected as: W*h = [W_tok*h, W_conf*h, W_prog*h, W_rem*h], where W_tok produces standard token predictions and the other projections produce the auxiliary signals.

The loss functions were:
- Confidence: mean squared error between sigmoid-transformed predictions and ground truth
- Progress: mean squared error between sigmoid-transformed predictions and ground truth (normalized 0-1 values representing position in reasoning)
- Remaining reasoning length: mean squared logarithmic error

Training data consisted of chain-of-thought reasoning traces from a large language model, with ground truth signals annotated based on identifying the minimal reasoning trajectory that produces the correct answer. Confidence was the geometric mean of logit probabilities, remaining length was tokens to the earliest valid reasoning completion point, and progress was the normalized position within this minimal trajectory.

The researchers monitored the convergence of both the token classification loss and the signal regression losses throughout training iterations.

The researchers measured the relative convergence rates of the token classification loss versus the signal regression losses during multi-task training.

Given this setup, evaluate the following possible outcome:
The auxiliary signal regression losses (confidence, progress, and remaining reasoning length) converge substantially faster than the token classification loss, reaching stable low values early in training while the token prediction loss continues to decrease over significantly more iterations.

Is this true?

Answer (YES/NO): YES